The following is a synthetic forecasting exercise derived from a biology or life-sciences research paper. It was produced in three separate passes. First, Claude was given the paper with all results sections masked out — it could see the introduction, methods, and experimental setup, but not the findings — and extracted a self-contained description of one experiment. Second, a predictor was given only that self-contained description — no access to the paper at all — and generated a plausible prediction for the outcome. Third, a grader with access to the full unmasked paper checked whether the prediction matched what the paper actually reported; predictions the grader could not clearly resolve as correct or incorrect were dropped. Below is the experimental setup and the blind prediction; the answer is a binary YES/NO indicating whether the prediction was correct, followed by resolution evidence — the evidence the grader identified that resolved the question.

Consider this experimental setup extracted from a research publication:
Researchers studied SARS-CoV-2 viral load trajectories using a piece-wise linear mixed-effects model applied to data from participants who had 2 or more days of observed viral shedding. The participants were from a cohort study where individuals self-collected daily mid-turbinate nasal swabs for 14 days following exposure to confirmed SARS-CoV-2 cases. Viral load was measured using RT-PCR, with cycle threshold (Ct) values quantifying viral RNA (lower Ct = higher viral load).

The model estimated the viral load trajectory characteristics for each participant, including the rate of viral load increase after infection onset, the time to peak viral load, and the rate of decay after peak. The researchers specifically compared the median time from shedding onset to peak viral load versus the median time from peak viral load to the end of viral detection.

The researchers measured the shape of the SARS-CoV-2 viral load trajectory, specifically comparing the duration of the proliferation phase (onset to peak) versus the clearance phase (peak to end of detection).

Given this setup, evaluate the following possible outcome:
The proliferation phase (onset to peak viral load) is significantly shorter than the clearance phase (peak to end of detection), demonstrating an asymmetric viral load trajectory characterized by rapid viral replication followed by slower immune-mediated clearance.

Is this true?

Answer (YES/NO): YES